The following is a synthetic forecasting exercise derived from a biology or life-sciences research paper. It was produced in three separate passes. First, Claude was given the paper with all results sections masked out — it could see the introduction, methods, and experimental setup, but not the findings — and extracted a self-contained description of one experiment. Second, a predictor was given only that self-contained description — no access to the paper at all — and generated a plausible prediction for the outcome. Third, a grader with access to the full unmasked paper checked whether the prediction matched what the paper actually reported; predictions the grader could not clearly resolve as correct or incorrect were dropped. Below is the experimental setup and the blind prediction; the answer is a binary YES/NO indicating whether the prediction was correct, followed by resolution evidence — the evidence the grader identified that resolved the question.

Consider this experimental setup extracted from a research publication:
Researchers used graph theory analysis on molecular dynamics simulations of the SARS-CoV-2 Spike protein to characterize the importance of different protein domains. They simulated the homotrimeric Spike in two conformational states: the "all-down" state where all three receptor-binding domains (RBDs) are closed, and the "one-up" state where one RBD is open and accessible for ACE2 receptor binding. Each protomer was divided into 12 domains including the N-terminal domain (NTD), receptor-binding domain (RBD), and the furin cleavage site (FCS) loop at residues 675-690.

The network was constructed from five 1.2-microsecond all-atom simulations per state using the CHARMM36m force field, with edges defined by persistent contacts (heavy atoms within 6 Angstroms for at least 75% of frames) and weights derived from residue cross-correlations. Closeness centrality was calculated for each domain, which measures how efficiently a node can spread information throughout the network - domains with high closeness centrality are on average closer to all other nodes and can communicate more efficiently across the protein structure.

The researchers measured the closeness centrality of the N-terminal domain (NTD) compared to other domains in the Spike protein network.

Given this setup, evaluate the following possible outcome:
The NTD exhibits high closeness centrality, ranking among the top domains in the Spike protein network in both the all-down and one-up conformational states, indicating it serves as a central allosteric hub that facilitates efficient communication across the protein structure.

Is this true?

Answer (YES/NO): YES